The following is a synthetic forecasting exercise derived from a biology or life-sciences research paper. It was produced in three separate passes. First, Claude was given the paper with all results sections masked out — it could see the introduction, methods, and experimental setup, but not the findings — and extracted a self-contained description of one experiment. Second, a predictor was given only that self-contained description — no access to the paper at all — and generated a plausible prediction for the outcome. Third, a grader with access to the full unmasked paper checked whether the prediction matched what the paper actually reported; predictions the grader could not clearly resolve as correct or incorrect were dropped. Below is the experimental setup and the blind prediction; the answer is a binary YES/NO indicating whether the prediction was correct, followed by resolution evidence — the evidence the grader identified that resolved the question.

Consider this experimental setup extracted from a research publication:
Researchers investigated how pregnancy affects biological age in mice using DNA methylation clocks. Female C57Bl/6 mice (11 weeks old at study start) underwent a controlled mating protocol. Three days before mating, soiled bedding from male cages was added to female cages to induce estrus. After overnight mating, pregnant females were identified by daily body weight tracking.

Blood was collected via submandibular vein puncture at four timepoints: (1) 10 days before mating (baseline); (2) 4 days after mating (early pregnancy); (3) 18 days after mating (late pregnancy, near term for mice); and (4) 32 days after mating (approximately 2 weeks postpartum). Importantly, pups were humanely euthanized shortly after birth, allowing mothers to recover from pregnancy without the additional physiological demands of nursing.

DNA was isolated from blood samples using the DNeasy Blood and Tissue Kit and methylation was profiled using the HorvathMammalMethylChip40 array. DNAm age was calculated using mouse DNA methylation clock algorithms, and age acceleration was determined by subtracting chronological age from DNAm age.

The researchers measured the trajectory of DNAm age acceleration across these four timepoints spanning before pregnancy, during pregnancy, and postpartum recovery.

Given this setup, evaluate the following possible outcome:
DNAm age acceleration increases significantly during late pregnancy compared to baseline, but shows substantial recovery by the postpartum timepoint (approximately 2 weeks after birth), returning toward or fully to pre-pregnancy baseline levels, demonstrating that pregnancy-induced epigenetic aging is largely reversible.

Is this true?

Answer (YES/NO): YES